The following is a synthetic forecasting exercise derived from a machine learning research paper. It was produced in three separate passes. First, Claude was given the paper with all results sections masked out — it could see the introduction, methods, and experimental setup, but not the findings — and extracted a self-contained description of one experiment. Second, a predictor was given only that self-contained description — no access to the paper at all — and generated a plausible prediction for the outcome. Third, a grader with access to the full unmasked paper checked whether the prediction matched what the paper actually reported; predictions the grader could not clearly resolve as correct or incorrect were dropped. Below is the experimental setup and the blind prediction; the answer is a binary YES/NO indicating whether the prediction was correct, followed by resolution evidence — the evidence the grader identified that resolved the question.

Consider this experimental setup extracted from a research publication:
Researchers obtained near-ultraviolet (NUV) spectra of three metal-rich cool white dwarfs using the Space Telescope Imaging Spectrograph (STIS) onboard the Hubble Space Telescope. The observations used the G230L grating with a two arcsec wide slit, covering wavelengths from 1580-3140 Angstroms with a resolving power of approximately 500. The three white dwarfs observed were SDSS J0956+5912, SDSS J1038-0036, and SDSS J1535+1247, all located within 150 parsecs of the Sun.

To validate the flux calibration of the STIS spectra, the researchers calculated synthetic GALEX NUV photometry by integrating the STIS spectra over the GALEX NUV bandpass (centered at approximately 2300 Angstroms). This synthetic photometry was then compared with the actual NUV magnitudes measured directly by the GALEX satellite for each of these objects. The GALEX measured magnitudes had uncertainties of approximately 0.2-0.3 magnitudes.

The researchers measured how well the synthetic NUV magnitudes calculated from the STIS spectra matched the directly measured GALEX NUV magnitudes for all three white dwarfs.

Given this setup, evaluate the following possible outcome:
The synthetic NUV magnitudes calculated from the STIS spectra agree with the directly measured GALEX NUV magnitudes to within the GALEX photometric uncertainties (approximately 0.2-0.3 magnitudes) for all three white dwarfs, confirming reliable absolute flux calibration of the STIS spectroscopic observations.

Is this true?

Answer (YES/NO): YES